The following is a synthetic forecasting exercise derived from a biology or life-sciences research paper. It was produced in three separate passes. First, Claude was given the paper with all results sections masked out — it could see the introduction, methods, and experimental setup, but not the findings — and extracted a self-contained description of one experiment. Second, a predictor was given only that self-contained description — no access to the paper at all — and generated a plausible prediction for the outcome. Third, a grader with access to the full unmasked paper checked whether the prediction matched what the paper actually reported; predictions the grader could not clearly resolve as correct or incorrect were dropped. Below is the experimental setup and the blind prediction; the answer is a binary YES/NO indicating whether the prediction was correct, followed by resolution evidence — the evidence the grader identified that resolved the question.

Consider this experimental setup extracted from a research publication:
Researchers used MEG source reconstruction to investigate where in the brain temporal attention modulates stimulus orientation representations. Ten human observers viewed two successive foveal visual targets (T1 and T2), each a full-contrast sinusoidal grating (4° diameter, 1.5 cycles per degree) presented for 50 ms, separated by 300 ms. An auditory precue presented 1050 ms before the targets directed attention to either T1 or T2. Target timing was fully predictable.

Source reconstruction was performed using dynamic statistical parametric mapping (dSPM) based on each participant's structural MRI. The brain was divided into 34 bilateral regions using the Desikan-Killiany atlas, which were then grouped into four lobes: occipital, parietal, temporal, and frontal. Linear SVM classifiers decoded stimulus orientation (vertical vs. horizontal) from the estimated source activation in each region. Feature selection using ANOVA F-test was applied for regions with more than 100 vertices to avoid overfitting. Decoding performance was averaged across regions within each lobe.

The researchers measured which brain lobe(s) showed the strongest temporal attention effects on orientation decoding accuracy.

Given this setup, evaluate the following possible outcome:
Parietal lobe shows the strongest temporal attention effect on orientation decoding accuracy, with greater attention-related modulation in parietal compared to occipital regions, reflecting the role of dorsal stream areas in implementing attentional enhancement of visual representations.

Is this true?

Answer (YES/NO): NO